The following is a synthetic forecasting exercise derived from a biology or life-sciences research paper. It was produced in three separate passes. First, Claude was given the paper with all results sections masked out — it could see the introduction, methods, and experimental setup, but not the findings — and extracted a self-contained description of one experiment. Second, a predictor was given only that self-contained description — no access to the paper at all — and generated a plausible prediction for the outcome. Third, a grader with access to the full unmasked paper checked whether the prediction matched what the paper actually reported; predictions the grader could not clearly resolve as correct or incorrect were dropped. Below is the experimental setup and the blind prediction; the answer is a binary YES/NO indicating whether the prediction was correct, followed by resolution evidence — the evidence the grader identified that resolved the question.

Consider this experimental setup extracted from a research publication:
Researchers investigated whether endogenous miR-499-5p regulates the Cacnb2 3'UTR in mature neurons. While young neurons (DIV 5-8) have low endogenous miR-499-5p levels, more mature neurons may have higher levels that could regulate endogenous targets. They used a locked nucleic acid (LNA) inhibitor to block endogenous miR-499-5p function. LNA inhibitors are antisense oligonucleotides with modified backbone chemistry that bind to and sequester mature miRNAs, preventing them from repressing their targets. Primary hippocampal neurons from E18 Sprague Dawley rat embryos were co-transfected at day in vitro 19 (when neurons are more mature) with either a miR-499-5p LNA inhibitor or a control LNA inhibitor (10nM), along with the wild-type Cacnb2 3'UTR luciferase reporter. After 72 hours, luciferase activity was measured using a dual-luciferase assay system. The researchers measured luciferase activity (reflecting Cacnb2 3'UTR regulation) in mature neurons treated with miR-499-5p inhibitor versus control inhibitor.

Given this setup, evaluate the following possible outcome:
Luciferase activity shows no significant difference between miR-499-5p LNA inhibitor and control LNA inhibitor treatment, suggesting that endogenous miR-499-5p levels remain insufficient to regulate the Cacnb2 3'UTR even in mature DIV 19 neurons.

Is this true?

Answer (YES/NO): NO